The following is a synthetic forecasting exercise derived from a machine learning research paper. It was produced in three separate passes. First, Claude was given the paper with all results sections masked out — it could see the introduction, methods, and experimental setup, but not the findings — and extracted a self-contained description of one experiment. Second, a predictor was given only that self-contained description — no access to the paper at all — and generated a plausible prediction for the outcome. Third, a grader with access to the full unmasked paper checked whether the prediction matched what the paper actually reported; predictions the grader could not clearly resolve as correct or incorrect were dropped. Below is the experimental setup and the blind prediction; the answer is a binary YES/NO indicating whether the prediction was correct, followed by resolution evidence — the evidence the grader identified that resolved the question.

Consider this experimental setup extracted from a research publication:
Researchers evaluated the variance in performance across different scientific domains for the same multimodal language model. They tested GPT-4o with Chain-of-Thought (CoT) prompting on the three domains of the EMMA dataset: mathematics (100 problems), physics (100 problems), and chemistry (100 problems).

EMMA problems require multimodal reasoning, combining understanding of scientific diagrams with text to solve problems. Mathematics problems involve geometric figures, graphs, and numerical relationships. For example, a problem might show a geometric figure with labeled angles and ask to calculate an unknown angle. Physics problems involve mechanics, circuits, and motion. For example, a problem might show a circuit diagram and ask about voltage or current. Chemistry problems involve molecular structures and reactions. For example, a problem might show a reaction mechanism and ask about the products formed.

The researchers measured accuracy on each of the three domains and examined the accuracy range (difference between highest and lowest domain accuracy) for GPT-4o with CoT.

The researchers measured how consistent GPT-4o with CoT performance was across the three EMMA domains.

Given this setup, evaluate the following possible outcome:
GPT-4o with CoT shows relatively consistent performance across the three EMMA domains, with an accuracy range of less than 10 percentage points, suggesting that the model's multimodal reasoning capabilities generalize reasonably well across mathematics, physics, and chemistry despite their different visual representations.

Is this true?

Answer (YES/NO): NO